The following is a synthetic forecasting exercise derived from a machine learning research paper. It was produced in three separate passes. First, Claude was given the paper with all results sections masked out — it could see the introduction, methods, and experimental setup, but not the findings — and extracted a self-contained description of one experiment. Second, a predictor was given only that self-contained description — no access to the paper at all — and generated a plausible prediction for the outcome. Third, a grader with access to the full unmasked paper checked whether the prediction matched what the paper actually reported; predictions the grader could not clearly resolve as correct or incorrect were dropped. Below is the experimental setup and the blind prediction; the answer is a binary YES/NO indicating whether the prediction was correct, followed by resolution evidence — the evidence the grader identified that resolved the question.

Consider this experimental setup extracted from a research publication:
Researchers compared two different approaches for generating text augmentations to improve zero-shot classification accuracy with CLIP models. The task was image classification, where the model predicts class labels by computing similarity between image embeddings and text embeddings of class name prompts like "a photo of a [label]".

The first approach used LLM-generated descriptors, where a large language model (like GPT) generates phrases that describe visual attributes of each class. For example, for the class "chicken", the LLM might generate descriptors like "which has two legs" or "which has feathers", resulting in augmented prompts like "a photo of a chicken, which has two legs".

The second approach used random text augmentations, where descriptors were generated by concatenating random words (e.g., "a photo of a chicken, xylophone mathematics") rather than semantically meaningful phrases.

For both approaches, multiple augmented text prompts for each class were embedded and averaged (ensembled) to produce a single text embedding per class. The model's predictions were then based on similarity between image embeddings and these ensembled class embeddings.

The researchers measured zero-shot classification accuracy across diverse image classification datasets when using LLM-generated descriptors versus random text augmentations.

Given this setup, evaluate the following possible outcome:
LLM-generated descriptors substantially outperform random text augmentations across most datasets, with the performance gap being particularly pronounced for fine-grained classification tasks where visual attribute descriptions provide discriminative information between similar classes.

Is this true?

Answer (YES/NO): NO